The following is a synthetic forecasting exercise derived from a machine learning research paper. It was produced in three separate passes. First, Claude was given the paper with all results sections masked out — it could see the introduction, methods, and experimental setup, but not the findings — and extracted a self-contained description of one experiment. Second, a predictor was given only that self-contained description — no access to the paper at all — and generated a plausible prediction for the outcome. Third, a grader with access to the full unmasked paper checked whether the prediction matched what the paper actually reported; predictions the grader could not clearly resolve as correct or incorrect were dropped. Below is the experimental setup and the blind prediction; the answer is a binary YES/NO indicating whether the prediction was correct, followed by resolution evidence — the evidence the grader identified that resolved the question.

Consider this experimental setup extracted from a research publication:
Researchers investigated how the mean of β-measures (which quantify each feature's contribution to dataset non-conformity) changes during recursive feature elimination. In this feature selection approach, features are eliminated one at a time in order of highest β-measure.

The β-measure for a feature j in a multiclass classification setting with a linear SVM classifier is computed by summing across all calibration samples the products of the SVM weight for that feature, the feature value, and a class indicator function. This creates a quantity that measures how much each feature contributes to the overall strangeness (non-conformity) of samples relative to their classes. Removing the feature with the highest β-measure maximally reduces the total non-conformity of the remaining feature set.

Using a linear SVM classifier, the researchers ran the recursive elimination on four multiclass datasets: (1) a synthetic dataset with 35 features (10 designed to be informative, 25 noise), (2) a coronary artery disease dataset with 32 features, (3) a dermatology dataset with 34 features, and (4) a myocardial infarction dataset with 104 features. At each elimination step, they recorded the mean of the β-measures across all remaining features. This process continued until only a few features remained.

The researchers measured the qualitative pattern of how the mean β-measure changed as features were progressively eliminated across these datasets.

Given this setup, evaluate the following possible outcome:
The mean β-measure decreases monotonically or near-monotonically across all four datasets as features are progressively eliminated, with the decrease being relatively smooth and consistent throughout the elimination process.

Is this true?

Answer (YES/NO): NO